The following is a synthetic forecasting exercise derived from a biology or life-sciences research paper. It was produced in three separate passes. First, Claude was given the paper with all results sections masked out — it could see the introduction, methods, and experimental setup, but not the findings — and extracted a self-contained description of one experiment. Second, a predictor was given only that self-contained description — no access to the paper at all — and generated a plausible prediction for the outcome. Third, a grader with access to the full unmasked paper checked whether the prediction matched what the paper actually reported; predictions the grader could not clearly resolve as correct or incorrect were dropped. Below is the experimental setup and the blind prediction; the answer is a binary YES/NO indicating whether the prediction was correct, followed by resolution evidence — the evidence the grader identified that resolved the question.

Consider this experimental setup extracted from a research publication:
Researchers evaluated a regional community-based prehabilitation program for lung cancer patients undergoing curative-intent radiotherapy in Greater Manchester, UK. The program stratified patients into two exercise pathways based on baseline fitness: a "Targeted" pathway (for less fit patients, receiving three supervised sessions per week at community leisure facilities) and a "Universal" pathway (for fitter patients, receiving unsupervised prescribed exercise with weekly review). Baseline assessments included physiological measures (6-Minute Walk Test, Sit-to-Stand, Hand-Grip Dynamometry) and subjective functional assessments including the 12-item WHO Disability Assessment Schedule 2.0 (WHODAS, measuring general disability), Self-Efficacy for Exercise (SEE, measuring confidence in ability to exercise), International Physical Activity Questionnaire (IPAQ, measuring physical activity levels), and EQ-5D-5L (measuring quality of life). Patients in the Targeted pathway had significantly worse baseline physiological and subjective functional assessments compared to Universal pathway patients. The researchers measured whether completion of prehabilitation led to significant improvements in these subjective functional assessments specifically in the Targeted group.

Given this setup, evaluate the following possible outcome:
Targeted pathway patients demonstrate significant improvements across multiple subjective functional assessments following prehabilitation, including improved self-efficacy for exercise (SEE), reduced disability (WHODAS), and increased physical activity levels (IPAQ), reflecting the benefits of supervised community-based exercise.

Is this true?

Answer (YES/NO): NO